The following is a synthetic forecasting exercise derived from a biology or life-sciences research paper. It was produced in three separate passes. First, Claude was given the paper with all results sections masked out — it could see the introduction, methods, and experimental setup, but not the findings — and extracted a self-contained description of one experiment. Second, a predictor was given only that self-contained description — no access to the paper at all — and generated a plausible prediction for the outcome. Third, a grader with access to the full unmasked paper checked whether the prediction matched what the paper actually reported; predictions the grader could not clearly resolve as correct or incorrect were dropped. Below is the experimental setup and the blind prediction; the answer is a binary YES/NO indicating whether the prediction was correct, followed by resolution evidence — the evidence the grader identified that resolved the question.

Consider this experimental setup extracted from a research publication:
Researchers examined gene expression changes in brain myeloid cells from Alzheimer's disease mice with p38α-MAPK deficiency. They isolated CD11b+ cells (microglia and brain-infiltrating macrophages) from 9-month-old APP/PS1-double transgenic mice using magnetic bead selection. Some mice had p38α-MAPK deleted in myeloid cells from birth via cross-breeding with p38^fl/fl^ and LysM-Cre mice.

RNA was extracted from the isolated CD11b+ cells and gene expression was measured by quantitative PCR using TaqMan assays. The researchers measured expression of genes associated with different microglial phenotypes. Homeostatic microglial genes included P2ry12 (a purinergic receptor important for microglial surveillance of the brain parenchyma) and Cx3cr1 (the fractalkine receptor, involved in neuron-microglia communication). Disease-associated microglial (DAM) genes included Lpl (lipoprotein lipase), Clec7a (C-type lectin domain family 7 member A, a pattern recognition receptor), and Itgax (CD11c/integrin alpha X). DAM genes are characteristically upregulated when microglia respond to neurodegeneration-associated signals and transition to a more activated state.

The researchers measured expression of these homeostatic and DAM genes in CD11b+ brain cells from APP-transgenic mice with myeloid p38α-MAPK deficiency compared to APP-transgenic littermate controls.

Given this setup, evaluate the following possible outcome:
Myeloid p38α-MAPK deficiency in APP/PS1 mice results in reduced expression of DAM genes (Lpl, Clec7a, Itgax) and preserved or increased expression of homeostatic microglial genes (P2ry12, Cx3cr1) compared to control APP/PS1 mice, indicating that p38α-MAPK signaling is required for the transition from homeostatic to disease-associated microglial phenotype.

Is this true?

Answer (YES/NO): NO